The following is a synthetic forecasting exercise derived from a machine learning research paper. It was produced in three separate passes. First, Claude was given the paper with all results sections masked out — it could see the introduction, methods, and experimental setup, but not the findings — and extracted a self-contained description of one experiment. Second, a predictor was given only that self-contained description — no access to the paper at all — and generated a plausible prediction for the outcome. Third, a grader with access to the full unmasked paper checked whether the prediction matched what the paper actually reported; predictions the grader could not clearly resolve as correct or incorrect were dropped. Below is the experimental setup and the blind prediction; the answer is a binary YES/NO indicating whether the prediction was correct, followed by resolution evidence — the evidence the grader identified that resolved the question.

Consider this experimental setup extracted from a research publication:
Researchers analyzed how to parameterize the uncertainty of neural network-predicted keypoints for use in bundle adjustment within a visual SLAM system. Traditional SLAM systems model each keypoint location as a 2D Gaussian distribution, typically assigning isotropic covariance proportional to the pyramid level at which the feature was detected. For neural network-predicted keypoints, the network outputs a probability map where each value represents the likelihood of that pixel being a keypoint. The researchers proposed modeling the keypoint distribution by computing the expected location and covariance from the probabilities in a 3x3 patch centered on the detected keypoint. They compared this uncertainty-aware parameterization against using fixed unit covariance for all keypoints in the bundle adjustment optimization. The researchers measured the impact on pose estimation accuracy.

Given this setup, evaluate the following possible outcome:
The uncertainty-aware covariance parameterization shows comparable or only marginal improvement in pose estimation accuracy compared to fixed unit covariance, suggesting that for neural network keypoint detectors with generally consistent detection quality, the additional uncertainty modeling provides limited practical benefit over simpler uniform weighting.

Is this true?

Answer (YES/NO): NO